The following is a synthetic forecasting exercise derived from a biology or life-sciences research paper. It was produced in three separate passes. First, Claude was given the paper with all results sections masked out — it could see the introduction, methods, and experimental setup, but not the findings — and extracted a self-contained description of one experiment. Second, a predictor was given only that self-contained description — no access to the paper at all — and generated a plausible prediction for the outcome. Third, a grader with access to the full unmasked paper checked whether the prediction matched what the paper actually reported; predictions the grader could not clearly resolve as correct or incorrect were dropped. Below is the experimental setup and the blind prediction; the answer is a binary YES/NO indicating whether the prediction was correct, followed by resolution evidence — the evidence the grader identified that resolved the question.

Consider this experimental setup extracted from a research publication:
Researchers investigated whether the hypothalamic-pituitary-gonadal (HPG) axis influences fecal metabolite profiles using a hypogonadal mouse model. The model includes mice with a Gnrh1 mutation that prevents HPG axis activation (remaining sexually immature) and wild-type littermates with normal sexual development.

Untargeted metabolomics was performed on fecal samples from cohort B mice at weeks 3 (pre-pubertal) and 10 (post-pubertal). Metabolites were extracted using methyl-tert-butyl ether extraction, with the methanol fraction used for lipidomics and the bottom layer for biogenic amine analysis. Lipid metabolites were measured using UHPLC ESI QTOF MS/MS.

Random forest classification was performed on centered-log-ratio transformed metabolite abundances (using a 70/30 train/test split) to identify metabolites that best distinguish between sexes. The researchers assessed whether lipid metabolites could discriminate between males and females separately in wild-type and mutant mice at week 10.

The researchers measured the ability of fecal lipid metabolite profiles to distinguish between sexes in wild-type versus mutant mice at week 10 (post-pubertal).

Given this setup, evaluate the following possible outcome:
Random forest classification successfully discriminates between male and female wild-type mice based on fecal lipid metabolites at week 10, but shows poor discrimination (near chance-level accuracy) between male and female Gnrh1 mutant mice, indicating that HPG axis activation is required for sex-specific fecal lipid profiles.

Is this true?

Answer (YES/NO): NO